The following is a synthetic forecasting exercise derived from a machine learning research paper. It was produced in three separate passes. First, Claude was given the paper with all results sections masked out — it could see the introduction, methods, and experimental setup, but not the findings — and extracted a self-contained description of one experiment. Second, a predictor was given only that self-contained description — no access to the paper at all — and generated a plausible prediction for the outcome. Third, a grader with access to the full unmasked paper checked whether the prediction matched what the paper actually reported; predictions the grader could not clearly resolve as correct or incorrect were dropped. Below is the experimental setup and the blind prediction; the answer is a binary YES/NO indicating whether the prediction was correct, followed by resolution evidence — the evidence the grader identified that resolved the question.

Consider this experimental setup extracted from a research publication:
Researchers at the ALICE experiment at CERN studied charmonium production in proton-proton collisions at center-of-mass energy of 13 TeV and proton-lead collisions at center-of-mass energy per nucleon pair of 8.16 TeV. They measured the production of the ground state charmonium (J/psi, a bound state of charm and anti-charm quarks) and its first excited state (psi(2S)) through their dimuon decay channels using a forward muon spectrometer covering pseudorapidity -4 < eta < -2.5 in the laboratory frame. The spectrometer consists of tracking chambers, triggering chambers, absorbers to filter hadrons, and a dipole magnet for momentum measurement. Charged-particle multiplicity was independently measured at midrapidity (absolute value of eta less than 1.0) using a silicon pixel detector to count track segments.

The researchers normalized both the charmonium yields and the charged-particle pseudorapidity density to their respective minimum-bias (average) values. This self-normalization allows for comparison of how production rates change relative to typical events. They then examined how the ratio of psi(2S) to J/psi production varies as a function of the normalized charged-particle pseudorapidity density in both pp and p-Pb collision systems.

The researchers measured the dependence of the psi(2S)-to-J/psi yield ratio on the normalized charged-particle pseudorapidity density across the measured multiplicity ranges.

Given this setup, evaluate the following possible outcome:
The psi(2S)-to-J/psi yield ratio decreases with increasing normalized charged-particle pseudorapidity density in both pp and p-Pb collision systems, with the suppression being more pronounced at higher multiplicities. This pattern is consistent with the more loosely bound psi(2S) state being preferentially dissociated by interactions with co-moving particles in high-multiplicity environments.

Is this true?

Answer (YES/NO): NO